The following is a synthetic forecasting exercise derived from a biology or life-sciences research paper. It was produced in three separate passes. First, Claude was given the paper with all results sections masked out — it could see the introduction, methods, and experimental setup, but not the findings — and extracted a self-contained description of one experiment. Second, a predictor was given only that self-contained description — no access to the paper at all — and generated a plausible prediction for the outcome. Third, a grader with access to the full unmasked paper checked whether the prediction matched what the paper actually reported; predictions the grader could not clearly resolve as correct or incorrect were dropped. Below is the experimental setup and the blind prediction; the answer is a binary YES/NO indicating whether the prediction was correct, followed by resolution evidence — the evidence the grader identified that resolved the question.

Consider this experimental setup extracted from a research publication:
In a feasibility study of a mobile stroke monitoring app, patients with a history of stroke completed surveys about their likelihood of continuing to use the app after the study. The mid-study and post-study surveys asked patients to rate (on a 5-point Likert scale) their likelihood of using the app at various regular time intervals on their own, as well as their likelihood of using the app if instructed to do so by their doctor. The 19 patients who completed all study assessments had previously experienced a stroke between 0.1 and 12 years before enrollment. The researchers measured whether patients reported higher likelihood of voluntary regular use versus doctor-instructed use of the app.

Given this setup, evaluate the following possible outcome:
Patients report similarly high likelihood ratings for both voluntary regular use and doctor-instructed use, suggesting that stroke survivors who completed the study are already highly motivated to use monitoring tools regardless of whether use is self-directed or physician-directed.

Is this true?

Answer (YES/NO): NO